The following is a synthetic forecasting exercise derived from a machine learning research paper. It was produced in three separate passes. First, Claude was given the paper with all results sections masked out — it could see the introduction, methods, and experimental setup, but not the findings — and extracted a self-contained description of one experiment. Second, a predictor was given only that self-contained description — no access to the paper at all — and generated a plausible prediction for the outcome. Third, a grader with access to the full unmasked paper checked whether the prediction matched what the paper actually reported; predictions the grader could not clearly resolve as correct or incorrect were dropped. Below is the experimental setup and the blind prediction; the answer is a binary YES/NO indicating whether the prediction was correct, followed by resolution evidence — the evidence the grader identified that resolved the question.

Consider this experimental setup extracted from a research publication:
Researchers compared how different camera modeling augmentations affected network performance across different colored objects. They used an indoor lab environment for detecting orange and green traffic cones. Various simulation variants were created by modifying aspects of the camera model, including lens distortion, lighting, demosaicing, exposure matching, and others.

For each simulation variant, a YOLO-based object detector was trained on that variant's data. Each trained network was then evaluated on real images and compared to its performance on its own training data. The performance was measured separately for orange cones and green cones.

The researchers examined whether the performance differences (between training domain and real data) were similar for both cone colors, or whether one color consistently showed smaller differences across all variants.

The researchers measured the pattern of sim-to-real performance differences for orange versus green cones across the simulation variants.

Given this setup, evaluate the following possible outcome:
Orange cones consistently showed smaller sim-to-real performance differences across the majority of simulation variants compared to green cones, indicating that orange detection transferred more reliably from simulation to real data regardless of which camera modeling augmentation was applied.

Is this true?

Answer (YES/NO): NO